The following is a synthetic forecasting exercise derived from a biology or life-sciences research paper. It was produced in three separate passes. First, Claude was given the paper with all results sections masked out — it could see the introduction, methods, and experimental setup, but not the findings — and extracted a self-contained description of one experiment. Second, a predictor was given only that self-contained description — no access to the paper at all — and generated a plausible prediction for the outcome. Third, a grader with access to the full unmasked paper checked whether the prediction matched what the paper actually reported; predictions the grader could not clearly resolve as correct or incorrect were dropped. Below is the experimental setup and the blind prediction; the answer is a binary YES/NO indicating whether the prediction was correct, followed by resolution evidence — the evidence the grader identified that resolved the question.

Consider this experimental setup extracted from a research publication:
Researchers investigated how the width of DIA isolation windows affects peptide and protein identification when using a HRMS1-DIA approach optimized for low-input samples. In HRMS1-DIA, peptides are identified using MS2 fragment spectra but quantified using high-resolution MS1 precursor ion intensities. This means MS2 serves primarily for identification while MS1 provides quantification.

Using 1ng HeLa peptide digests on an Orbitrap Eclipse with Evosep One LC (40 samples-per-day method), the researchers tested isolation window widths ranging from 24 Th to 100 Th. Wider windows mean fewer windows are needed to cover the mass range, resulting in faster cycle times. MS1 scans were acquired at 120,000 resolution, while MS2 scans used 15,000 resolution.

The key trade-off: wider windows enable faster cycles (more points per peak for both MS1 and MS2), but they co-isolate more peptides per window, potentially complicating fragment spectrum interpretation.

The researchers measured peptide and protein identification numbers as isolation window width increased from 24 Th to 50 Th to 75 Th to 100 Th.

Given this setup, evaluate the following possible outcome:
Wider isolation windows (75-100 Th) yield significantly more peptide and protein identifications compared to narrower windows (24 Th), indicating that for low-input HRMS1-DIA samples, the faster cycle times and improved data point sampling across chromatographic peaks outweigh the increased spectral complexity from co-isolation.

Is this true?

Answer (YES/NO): NO